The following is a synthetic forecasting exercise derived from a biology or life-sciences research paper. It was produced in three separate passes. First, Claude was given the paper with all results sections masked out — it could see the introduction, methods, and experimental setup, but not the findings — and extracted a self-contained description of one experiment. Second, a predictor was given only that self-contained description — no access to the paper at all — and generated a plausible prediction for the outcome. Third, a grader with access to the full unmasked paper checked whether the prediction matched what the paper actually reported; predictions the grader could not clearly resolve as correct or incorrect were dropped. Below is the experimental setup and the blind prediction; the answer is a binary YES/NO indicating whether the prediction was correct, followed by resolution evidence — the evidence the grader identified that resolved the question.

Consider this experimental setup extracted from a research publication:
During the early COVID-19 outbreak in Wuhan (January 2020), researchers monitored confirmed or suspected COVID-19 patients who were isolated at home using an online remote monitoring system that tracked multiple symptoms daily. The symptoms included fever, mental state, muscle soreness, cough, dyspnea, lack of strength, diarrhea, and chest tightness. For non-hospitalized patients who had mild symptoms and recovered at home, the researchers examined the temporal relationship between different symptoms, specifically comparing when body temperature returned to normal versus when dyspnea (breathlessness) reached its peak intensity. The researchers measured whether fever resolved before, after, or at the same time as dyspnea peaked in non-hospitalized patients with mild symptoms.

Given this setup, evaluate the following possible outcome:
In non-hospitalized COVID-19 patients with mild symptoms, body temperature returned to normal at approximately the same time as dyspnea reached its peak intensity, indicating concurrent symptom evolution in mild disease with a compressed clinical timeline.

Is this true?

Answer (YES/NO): NO